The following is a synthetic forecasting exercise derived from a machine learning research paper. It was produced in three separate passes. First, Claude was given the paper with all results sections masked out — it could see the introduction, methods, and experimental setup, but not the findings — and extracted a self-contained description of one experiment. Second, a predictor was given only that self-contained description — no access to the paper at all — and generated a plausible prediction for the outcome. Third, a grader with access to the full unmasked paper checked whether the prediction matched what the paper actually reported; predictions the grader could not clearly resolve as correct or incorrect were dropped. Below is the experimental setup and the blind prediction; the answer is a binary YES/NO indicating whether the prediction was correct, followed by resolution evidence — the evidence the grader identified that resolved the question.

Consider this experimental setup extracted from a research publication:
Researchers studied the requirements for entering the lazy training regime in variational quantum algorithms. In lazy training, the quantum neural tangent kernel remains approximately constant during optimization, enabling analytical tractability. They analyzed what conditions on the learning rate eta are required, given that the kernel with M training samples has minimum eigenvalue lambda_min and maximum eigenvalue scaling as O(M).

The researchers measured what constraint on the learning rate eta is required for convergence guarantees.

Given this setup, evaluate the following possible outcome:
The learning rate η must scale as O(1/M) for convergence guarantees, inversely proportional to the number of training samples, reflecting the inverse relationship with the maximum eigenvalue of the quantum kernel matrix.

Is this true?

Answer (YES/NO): NO